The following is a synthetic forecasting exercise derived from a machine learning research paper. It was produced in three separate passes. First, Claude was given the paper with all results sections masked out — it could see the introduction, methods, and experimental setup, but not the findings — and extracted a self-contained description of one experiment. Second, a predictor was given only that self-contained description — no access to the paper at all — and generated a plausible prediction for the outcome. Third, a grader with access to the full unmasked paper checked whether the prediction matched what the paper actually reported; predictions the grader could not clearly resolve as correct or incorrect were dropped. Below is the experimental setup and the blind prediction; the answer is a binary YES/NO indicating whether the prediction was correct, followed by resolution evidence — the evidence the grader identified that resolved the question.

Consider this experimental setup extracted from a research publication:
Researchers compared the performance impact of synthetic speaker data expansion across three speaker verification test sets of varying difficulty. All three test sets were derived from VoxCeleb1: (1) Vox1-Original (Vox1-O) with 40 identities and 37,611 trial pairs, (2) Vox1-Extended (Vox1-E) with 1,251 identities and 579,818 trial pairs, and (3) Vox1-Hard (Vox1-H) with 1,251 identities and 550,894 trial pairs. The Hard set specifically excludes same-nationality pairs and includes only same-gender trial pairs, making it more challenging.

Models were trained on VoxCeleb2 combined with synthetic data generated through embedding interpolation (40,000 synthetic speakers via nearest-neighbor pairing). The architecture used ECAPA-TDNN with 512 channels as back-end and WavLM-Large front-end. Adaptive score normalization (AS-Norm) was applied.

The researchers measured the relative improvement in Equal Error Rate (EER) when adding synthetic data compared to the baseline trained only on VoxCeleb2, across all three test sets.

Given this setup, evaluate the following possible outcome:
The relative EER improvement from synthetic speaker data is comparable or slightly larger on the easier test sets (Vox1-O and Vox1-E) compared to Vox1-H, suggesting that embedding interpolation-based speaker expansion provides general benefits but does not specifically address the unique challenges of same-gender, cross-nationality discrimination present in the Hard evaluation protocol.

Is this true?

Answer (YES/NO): YES